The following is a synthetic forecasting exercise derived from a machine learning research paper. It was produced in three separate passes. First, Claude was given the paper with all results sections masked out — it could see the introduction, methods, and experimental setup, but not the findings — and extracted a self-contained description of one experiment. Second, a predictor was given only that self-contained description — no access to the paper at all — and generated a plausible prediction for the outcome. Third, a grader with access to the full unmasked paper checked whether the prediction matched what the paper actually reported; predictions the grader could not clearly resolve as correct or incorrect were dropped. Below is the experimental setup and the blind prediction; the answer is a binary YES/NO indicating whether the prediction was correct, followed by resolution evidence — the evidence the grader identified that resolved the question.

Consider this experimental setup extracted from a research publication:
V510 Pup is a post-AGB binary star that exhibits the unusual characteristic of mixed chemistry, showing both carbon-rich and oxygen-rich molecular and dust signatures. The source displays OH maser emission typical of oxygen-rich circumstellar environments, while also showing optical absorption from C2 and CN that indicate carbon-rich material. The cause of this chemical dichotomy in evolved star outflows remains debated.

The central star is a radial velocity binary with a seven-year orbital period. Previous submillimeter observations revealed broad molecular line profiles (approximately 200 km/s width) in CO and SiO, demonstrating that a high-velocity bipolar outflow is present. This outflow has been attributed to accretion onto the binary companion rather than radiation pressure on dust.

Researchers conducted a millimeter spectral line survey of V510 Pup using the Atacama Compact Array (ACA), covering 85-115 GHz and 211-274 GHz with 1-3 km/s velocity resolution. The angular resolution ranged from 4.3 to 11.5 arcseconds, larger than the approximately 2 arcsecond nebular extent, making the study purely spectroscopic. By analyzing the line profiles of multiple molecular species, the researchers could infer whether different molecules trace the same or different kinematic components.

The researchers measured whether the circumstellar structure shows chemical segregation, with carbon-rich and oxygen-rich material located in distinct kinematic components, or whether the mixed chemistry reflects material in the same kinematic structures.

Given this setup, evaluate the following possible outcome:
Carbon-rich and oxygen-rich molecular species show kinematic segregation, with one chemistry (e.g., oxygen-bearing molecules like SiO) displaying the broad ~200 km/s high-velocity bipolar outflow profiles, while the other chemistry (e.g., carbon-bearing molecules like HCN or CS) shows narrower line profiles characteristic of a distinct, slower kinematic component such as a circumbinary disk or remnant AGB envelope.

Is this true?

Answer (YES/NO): NO